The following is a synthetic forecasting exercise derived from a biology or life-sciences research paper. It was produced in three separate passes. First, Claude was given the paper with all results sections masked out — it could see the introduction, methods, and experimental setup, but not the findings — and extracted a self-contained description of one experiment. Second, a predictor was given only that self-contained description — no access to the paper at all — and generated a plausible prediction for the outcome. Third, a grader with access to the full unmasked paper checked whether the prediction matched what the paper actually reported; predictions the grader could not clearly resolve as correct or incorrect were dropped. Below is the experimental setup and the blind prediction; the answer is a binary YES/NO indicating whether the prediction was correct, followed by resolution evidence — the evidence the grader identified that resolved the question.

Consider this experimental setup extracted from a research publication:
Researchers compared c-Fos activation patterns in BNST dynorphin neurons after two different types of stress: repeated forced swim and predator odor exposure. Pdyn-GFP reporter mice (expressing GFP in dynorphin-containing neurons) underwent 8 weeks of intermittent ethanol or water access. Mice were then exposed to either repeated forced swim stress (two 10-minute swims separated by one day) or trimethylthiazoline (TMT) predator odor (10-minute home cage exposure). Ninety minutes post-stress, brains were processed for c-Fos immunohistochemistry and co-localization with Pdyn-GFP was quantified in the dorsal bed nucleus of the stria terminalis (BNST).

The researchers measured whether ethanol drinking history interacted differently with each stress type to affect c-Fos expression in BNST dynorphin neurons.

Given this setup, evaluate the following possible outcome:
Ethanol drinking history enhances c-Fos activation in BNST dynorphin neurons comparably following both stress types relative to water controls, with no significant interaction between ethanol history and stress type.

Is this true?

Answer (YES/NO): NO